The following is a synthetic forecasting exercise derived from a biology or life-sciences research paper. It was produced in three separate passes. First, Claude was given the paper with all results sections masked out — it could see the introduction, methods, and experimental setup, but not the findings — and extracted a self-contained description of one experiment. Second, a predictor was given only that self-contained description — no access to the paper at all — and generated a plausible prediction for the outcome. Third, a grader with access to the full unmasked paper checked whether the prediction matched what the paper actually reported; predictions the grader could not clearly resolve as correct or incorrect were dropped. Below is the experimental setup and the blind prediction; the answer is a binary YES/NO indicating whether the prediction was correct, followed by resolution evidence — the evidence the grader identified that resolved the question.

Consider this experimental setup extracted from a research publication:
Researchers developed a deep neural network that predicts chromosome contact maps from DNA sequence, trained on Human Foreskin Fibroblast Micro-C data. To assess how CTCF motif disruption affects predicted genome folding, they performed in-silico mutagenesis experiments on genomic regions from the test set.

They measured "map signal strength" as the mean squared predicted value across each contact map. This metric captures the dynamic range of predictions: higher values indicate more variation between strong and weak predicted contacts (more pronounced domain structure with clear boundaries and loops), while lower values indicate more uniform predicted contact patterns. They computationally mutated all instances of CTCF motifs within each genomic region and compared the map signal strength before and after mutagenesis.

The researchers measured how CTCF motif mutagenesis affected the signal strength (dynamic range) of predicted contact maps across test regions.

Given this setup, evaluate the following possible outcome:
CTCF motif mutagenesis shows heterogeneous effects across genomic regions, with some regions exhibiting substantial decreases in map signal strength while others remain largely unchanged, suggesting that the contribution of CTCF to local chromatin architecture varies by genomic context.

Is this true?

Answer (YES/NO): YES